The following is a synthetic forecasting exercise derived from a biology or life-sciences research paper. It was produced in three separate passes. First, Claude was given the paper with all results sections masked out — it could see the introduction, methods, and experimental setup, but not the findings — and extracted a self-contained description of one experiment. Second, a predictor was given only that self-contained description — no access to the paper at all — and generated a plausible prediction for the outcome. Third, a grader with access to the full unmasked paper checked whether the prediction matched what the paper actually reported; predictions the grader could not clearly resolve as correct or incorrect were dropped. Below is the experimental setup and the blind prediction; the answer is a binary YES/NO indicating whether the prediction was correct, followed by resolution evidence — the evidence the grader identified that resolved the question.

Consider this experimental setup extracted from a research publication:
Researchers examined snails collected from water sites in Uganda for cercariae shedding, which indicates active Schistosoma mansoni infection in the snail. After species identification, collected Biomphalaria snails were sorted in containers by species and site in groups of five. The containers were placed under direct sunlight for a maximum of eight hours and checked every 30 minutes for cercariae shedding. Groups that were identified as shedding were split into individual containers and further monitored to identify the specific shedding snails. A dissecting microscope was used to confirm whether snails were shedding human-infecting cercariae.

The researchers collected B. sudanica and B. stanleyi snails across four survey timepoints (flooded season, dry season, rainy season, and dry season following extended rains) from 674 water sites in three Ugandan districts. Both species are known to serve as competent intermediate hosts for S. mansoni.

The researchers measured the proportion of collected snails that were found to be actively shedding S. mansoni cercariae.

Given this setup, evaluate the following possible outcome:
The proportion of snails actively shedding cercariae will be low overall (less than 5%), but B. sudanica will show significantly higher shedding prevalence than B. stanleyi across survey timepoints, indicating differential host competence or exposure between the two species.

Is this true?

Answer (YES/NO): NO